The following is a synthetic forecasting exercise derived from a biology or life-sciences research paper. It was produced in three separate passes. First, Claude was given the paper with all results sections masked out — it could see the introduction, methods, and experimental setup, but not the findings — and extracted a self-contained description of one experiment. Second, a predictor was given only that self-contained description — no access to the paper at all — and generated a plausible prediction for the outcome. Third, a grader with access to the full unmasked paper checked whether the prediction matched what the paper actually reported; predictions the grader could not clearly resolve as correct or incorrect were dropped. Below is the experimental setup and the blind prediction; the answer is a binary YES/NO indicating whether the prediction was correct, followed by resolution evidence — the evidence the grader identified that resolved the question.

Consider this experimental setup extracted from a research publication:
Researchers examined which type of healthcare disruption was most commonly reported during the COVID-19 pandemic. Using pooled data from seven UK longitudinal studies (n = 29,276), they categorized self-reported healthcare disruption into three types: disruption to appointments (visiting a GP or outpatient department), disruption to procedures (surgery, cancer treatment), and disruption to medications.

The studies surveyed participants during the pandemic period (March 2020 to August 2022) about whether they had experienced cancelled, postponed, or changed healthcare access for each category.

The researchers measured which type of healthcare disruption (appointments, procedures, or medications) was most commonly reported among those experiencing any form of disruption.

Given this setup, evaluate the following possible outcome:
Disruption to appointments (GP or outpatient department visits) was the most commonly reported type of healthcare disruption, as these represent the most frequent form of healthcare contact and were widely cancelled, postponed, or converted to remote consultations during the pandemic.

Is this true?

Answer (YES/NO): YES